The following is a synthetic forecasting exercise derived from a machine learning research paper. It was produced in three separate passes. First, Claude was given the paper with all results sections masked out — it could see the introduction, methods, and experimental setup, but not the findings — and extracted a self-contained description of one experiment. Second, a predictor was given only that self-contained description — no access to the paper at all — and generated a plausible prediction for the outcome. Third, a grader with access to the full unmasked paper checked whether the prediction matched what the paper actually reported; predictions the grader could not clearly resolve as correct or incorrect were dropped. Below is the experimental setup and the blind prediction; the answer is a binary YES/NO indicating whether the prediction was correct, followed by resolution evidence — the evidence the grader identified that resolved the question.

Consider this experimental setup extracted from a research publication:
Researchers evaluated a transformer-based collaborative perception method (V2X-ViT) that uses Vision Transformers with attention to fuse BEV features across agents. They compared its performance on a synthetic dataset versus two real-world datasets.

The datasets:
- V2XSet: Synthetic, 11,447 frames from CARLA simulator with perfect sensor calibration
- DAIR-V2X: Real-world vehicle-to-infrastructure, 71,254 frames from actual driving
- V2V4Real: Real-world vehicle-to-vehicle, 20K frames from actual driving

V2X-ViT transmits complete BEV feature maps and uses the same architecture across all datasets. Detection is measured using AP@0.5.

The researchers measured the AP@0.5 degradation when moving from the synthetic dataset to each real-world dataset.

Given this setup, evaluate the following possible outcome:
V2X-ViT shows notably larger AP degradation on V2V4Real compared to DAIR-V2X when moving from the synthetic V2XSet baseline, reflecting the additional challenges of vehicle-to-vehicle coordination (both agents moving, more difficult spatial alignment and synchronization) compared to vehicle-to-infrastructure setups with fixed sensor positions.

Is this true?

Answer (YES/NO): YES